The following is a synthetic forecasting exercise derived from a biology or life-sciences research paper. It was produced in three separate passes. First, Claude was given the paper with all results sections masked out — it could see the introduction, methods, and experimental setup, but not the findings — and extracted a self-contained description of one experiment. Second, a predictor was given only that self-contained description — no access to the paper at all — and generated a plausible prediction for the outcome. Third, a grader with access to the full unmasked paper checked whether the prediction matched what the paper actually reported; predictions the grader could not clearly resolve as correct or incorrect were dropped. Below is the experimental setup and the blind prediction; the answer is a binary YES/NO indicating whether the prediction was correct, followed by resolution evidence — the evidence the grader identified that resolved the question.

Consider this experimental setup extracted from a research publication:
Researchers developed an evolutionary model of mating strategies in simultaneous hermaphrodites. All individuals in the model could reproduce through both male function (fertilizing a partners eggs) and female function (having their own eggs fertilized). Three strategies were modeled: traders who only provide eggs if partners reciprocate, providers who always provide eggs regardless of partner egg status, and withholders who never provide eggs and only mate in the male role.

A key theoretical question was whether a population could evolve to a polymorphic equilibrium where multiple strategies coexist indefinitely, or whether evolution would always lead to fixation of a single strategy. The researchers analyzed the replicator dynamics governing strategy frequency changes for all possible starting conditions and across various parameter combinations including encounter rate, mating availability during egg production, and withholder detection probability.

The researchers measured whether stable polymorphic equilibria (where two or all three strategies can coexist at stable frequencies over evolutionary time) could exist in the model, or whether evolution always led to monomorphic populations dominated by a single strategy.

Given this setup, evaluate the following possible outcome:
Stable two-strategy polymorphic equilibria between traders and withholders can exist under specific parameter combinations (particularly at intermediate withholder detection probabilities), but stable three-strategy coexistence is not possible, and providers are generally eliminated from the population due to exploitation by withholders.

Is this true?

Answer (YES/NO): NO